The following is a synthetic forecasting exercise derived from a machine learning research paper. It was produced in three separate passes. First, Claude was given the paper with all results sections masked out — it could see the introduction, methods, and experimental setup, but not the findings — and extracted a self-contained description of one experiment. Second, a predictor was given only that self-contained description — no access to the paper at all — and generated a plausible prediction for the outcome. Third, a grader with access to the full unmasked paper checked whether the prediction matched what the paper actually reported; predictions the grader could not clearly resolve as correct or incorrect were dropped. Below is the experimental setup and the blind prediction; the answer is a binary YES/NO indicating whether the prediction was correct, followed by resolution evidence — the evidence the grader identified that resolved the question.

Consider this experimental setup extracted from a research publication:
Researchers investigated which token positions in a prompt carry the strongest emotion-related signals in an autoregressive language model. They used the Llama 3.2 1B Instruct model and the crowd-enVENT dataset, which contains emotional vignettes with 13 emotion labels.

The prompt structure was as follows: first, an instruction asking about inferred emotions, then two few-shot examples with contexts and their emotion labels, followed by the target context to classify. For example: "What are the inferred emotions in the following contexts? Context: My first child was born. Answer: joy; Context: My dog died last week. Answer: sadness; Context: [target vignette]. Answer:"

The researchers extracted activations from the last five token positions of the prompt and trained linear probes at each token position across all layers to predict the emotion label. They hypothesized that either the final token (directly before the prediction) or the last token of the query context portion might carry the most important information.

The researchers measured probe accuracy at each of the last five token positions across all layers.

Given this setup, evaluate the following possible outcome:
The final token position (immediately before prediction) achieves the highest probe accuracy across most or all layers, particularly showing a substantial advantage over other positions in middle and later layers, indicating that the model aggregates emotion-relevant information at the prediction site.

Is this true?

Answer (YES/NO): YES